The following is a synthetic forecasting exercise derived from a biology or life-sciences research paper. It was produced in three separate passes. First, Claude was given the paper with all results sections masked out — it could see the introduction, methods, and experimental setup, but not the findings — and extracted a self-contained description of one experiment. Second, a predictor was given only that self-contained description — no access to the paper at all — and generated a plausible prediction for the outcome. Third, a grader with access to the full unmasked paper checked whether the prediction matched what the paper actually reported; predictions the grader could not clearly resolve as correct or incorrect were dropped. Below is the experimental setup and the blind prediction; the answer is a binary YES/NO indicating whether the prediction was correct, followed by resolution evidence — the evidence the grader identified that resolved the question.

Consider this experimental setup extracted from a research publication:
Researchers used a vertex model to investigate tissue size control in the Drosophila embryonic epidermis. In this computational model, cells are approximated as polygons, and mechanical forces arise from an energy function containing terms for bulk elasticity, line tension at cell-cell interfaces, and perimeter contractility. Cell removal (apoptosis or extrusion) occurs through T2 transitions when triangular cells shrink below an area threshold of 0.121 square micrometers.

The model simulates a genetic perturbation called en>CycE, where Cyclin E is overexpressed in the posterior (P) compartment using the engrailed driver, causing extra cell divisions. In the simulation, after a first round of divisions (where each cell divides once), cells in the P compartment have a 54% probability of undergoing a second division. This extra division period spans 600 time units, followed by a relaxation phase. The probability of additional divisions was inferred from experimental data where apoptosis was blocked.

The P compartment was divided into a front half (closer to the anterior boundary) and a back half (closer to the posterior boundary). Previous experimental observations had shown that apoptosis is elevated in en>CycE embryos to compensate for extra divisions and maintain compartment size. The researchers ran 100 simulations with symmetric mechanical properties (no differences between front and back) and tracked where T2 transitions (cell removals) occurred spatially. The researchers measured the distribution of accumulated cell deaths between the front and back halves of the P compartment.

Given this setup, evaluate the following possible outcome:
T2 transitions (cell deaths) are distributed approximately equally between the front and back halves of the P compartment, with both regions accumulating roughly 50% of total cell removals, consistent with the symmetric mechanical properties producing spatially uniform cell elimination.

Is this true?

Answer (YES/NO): YES